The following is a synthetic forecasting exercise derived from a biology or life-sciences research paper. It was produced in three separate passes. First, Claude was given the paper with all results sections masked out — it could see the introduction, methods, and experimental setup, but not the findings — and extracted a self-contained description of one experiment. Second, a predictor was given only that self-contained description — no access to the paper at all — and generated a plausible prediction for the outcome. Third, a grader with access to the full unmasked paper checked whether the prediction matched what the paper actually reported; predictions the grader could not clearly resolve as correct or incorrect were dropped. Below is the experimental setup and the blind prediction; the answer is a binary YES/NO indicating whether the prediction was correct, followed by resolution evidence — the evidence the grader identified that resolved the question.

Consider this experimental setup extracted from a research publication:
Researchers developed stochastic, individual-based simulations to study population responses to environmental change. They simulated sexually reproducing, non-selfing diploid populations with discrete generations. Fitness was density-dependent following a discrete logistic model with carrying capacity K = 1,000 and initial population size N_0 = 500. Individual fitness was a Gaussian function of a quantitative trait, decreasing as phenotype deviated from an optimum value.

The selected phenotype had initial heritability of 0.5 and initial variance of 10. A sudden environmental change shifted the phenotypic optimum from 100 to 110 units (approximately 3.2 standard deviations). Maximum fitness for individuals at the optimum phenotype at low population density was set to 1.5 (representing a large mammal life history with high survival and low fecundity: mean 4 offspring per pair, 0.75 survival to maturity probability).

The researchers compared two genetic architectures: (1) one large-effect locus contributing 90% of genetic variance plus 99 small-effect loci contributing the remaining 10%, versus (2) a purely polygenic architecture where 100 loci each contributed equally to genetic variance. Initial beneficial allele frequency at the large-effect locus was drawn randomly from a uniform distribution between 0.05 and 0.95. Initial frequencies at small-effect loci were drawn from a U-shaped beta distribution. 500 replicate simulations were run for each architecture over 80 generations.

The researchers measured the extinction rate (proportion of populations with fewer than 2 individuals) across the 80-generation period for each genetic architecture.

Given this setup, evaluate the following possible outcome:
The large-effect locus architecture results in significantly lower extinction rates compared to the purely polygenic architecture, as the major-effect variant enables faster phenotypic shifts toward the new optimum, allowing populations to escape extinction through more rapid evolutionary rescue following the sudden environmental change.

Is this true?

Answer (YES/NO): NO